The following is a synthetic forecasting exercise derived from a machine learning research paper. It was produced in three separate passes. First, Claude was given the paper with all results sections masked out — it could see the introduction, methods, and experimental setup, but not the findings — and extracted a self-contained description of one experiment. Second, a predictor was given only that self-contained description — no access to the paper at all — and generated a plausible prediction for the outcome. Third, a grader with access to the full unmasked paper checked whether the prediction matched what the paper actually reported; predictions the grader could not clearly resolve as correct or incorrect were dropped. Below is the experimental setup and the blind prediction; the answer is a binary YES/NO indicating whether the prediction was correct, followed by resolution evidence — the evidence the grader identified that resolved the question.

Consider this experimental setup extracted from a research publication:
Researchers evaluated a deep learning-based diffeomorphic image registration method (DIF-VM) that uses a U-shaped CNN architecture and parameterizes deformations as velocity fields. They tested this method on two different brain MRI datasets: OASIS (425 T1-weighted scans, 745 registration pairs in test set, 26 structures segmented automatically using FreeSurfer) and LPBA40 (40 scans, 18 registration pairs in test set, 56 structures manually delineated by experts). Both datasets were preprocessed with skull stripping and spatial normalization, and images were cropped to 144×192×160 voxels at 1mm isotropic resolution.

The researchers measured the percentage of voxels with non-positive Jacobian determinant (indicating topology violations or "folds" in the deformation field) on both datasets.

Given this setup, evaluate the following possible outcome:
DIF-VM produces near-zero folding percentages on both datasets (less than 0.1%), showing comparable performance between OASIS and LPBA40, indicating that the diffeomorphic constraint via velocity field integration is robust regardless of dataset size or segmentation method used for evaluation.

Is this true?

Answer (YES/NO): NO